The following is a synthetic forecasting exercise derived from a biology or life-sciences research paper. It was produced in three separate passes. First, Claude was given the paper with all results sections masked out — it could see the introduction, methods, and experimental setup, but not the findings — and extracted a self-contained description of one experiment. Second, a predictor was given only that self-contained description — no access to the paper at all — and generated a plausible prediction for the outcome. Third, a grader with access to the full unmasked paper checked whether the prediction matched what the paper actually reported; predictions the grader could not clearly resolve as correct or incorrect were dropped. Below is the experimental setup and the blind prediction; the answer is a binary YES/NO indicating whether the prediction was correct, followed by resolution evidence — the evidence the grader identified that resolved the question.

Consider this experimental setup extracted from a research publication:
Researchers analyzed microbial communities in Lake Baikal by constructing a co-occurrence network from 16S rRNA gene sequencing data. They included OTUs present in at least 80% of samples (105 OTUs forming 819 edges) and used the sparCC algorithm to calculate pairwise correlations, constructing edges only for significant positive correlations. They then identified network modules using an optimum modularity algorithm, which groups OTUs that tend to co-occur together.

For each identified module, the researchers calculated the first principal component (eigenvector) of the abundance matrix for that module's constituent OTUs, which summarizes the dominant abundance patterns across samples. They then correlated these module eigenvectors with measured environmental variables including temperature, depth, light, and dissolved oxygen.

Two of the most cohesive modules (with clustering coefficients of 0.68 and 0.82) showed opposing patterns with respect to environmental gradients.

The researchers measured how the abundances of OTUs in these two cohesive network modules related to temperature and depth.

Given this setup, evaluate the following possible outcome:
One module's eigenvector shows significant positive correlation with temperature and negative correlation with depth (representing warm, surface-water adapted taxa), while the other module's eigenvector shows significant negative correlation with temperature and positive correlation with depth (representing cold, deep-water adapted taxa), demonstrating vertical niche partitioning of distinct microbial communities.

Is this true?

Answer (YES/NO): YES